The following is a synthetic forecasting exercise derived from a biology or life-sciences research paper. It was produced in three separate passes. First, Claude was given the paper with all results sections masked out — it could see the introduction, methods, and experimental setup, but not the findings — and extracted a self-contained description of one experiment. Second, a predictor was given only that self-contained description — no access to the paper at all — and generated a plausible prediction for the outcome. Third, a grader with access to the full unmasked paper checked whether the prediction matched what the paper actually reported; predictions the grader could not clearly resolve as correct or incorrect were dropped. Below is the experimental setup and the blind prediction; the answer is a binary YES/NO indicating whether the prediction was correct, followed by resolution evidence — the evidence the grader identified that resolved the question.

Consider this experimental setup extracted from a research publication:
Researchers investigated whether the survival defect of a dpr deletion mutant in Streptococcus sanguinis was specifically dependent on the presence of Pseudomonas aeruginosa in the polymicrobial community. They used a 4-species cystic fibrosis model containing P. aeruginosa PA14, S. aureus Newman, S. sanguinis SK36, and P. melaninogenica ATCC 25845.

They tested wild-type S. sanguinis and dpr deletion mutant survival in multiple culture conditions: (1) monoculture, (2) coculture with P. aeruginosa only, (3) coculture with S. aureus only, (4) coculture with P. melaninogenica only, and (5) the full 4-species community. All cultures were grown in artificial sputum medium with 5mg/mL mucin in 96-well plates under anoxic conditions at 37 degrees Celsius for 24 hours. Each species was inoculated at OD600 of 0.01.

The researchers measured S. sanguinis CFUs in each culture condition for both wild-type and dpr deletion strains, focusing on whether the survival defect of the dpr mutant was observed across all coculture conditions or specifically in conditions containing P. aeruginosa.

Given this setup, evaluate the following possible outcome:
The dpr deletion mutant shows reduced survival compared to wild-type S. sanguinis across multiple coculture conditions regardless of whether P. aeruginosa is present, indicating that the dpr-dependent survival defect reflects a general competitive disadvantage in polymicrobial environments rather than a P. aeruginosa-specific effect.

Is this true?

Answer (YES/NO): NO